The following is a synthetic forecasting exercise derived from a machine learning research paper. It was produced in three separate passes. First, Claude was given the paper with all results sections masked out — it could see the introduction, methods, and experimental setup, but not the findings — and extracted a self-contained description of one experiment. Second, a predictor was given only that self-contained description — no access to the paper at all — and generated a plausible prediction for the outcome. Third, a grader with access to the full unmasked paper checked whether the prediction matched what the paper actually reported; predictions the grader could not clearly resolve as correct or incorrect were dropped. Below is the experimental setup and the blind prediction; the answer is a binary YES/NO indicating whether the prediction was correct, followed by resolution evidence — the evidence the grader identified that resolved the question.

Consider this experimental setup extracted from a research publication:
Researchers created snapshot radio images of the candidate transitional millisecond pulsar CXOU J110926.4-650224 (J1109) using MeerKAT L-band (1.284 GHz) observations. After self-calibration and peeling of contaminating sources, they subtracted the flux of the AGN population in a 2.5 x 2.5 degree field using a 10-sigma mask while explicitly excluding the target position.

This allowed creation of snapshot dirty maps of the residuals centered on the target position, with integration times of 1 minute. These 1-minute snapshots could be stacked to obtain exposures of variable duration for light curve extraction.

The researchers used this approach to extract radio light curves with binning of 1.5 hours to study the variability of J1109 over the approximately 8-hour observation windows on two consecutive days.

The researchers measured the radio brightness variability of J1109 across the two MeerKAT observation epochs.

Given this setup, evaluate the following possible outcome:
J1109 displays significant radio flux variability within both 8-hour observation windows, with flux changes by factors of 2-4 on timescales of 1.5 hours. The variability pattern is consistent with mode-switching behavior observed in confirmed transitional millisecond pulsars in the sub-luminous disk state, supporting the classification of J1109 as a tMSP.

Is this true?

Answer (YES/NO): NO